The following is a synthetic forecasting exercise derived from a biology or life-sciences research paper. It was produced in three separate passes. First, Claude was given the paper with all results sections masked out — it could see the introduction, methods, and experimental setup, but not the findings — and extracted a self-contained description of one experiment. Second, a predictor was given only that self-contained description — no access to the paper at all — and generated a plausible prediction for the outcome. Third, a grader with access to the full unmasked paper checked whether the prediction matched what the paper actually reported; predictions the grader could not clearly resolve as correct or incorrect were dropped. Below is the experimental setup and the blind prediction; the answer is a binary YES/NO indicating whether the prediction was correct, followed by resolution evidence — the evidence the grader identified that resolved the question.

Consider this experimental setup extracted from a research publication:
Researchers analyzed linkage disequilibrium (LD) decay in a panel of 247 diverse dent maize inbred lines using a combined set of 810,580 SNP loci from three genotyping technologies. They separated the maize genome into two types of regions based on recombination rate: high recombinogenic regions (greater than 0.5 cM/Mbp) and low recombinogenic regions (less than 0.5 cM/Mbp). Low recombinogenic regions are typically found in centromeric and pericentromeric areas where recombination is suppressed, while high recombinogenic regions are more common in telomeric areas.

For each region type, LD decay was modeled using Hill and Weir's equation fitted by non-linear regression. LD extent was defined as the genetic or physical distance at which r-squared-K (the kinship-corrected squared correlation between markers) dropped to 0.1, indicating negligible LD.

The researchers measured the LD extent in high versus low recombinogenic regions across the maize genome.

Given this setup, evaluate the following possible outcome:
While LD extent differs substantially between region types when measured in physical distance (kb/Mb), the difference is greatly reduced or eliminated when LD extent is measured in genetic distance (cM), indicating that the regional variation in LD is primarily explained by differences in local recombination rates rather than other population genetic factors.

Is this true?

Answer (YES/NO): NO